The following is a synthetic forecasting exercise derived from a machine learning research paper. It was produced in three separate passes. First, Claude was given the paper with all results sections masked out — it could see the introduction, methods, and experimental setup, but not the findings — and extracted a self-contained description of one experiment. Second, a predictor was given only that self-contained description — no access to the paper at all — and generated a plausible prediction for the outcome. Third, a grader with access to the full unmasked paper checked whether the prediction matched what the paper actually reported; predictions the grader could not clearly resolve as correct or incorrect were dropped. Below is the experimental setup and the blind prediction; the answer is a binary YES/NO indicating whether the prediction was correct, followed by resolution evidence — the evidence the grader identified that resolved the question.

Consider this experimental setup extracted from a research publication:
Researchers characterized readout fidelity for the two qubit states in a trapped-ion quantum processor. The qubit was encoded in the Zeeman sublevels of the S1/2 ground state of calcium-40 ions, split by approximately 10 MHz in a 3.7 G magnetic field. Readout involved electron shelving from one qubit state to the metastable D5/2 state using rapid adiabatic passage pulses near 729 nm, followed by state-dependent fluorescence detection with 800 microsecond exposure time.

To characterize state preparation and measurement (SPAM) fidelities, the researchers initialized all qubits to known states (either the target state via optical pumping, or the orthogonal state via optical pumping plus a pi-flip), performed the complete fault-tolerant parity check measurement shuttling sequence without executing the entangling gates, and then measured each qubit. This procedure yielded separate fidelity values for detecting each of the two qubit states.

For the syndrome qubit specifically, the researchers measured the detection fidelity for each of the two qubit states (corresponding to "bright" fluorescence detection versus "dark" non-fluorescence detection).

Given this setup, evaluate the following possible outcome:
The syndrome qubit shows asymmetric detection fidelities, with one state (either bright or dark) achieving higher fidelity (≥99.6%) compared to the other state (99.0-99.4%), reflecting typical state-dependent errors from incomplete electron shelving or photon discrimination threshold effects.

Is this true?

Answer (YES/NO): NO